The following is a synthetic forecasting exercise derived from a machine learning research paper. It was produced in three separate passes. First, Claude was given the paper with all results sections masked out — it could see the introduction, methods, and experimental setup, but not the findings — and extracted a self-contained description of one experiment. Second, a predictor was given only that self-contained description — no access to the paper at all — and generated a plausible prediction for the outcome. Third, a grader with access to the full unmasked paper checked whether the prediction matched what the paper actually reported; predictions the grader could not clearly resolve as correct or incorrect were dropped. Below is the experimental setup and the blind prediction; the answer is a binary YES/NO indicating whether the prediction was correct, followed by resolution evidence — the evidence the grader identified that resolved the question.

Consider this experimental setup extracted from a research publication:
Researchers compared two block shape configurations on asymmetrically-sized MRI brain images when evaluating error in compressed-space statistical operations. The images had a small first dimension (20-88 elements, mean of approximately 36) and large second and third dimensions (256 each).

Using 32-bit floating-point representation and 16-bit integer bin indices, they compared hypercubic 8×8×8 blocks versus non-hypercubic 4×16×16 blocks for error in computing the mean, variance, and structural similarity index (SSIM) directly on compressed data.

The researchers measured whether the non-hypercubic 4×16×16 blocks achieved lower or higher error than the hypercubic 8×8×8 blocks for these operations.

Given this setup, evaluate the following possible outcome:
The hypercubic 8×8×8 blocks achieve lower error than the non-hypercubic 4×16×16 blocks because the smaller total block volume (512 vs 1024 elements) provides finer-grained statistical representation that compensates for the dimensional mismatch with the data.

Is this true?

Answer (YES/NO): NO